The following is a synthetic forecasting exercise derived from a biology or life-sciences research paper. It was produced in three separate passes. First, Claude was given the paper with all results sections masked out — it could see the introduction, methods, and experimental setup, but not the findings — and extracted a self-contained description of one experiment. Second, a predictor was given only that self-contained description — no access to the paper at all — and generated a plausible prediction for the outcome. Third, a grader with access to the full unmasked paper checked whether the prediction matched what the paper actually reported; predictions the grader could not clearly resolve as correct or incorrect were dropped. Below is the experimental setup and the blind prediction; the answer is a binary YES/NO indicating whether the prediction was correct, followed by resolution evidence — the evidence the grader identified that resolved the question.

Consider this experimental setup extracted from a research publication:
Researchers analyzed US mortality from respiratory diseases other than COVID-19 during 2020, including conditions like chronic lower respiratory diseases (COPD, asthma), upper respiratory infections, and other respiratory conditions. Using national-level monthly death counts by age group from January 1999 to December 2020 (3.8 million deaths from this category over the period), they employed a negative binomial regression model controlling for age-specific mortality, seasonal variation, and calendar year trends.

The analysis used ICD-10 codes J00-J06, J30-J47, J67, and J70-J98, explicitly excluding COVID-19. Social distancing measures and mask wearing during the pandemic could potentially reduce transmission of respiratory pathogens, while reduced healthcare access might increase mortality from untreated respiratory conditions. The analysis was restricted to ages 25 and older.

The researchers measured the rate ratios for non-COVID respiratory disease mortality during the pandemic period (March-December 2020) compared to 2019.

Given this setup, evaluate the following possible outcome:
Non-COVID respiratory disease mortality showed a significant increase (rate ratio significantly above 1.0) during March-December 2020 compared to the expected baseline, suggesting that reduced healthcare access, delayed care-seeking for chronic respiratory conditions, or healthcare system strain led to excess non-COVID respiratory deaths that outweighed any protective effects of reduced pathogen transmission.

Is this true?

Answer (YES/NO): YES